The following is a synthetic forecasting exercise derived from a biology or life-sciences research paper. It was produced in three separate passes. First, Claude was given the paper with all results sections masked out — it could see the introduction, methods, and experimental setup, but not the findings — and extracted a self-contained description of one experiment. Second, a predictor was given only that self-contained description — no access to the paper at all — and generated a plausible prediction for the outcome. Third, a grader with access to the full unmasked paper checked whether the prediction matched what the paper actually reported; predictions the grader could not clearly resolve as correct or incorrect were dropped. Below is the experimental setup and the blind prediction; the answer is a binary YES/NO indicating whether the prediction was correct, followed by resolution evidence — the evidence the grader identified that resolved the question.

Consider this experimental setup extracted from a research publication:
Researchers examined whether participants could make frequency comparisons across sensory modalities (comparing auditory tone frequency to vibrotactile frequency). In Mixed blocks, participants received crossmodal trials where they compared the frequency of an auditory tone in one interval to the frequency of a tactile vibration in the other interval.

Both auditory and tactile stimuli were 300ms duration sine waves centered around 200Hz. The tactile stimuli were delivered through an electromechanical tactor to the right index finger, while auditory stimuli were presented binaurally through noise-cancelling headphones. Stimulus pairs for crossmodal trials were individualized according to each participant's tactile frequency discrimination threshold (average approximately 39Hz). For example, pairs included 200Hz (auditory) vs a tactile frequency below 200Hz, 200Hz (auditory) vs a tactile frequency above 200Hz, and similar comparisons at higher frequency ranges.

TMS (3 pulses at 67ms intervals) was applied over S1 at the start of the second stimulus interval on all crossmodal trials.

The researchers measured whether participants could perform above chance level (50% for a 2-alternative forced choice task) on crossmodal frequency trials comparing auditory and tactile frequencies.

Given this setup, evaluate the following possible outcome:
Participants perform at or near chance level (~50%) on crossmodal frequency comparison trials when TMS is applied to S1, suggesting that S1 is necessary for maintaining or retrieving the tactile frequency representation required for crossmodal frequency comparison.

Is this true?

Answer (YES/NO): NO